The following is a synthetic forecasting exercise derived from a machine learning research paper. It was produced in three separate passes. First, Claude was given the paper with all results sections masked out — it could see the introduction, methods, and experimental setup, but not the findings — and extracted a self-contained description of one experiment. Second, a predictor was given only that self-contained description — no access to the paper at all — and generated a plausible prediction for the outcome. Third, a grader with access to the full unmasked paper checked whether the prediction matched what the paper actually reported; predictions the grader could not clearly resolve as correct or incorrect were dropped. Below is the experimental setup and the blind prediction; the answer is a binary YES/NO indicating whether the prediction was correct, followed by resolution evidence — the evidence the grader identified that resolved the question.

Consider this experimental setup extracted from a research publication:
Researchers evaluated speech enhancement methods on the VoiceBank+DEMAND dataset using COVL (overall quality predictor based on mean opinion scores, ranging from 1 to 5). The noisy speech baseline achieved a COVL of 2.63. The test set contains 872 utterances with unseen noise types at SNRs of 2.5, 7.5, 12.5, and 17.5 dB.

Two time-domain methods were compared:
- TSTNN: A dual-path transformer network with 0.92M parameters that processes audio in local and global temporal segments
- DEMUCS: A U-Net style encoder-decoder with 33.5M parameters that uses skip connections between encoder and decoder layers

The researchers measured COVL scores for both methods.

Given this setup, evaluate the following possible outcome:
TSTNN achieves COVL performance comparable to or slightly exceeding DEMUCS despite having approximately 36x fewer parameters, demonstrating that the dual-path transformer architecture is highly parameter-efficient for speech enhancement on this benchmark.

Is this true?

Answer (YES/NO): YES